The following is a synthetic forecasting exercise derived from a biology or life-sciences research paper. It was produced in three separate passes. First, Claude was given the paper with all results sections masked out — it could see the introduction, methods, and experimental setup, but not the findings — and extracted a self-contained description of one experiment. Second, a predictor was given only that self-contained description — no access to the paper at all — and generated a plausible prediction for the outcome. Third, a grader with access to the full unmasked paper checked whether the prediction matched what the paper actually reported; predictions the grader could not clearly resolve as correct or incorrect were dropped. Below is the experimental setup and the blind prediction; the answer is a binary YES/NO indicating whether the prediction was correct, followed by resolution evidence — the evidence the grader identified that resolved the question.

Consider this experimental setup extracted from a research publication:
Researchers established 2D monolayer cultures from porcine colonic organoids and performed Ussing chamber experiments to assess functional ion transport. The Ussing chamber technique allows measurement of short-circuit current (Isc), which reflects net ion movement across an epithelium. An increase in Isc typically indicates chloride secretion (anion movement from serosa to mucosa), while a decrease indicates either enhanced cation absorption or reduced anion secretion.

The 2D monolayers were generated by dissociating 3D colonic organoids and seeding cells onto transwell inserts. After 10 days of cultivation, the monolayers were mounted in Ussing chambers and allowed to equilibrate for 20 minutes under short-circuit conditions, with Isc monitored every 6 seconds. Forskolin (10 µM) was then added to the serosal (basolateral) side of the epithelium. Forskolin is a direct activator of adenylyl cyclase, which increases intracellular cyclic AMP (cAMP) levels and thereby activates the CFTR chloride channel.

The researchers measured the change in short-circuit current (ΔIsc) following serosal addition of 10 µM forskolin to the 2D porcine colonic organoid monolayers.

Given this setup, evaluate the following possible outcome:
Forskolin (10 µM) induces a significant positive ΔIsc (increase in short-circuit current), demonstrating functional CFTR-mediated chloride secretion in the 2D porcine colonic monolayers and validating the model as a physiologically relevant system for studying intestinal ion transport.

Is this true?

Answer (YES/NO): YES